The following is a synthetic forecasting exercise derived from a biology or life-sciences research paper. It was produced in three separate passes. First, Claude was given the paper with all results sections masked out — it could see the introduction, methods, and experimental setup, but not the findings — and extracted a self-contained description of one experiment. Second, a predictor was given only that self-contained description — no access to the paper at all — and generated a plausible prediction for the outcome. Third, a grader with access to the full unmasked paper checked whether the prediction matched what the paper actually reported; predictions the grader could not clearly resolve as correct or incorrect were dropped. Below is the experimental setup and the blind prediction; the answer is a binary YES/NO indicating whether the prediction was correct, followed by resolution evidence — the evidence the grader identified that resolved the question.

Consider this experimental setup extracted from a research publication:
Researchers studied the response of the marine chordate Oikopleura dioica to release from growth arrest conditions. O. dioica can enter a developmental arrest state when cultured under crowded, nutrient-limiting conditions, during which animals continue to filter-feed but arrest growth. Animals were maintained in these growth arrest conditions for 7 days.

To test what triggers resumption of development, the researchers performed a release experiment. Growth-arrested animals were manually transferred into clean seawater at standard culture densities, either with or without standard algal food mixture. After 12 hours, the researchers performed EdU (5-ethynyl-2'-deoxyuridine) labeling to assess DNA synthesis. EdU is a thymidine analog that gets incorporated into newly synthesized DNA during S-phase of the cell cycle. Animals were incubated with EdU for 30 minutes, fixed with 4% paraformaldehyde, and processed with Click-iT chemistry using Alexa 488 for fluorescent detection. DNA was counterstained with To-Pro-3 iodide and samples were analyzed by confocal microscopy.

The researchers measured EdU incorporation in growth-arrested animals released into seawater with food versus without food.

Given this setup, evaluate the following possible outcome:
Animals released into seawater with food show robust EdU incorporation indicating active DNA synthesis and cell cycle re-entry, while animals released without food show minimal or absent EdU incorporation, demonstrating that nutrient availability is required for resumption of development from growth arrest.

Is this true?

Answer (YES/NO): NO